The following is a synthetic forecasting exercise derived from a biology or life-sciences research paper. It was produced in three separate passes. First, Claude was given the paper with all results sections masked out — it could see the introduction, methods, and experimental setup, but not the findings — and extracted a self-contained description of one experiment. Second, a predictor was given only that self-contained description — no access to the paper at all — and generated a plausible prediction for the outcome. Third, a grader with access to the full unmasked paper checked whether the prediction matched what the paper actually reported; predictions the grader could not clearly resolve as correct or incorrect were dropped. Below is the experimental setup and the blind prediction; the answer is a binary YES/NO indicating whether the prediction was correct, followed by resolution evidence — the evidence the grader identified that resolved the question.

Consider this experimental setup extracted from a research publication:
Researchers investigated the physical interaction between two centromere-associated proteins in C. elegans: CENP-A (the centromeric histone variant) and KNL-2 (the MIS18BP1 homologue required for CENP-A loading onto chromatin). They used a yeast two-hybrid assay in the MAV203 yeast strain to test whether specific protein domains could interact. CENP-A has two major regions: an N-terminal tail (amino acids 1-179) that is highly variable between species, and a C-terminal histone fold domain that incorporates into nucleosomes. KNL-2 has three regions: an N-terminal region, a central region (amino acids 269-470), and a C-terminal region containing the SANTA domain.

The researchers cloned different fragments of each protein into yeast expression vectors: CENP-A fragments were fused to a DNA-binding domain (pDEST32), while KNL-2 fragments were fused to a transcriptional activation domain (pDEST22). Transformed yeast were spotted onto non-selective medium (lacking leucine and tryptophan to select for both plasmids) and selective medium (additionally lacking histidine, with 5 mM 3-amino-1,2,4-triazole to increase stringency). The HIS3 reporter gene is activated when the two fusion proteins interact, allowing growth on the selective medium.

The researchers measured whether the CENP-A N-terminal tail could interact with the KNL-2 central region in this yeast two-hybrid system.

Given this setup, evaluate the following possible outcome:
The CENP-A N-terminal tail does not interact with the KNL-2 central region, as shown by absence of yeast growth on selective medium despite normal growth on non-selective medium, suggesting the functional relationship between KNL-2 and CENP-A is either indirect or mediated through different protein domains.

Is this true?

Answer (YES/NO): NO